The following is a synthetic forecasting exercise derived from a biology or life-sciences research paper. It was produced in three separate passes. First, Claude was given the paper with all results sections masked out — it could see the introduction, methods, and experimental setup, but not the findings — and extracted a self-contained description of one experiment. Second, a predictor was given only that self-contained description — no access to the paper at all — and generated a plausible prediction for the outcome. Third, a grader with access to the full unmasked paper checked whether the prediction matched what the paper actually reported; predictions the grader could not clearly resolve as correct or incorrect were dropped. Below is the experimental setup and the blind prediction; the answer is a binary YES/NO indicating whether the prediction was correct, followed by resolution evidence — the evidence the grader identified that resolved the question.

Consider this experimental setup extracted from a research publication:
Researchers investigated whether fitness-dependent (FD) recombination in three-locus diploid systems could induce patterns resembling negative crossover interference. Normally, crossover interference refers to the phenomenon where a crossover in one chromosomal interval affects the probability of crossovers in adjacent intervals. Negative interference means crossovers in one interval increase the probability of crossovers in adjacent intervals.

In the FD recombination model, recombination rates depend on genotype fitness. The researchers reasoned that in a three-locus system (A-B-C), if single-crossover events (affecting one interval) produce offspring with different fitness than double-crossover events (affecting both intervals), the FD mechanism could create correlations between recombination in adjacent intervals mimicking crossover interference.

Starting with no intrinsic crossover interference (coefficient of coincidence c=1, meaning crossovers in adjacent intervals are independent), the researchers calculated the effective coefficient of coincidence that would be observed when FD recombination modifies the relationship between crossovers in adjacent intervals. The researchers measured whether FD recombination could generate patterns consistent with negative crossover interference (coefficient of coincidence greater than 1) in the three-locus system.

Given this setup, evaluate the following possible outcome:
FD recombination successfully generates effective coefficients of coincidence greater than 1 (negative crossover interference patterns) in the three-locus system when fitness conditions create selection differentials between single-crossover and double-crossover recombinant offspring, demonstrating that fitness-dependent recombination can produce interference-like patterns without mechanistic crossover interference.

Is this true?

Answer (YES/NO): YES